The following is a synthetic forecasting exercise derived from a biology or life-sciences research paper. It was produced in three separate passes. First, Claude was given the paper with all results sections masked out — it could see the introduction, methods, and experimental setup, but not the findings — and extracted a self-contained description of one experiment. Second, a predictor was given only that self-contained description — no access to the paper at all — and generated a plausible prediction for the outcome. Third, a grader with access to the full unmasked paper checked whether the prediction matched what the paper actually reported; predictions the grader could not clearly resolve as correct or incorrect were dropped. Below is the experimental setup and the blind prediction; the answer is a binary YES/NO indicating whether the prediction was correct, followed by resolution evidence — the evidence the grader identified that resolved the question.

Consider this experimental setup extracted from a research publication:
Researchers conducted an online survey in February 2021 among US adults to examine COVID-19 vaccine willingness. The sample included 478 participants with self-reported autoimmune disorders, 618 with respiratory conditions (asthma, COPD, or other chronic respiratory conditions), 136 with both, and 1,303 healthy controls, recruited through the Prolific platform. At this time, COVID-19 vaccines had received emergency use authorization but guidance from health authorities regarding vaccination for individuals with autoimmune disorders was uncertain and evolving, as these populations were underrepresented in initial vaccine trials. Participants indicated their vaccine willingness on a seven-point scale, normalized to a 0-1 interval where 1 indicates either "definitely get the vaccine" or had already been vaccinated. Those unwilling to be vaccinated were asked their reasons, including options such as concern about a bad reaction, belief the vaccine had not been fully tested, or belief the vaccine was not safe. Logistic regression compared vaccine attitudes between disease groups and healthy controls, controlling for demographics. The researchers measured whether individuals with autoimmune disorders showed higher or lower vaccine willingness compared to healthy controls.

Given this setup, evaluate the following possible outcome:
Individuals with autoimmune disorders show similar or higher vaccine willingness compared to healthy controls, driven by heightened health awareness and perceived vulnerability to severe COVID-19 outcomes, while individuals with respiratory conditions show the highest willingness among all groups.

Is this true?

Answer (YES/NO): YES